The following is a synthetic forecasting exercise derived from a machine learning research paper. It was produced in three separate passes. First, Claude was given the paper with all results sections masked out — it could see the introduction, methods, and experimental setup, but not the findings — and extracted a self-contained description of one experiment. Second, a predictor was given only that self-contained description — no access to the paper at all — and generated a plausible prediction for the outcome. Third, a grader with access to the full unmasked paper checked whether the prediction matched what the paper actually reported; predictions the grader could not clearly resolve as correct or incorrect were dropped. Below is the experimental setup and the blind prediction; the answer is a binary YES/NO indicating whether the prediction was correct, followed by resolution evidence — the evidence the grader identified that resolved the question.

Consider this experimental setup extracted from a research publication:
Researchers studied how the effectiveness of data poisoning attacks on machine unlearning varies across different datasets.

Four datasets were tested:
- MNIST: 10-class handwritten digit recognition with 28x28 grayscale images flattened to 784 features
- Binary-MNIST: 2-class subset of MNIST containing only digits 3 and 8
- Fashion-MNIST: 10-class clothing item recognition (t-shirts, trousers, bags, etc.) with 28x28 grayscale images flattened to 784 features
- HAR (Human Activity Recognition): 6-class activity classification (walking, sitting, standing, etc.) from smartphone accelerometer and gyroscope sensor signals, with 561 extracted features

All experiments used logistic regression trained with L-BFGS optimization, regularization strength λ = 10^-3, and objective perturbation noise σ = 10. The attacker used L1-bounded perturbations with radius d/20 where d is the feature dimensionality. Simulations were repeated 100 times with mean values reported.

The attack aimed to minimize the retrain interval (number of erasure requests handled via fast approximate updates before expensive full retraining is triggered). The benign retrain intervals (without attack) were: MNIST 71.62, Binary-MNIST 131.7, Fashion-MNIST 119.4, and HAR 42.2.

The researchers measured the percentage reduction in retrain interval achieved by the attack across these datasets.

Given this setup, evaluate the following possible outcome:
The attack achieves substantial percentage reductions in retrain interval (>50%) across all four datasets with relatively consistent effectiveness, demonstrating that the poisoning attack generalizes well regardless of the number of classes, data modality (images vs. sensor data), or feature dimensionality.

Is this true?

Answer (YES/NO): YES